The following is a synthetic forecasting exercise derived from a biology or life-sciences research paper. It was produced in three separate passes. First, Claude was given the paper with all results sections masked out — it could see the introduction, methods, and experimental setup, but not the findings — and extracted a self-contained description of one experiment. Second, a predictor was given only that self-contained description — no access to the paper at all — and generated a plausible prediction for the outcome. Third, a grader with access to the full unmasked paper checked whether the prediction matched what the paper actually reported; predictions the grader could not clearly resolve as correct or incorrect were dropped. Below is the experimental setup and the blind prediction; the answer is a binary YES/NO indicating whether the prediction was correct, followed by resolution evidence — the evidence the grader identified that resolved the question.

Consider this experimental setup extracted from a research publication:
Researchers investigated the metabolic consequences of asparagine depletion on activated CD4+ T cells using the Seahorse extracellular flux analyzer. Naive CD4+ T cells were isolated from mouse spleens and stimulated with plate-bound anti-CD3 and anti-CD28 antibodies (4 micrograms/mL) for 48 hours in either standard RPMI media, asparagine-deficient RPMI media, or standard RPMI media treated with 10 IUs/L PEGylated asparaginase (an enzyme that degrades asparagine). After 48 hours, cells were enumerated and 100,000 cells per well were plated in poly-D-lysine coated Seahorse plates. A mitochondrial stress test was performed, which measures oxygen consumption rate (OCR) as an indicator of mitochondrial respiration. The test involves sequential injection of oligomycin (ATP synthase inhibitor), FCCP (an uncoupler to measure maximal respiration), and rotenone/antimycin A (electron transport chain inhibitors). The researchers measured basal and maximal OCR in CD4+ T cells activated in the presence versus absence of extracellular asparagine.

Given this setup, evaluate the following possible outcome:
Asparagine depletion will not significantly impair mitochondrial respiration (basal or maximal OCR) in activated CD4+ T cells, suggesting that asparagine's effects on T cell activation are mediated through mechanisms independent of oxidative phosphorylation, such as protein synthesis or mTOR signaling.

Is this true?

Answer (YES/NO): NO